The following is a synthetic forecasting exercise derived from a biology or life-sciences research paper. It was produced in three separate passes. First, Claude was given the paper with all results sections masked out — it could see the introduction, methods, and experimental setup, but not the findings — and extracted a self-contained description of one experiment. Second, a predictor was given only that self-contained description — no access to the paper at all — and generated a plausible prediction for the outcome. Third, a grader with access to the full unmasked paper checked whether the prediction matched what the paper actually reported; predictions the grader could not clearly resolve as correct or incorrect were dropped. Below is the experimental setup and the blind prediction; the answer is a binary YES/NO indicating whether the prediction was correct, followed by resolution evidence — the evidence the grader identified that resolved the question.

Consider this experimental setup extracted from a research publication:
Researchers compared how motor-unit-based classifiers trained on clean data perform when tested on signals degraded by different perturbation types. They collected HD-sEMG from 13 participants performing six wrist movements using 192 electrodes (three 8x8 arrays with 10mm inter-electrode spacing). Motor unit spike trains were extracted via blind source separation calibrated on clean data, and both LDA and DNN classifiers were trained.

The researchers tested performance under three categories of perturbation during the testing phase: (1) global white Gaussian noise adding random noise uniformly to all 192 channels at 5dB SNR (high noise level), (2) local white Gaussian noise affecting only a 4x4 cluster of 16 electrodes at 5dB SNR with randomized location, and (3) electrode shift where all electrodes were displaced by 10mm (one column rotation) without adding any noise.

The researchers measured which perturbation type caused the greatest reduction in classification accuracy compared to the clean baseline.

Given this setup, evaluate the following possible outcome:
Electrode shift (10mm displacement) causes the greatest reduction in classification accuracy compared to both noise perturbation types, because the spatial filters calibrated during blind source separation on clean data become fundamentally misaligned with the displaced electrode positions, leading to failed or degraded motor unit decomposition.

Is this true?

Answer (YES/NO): NO